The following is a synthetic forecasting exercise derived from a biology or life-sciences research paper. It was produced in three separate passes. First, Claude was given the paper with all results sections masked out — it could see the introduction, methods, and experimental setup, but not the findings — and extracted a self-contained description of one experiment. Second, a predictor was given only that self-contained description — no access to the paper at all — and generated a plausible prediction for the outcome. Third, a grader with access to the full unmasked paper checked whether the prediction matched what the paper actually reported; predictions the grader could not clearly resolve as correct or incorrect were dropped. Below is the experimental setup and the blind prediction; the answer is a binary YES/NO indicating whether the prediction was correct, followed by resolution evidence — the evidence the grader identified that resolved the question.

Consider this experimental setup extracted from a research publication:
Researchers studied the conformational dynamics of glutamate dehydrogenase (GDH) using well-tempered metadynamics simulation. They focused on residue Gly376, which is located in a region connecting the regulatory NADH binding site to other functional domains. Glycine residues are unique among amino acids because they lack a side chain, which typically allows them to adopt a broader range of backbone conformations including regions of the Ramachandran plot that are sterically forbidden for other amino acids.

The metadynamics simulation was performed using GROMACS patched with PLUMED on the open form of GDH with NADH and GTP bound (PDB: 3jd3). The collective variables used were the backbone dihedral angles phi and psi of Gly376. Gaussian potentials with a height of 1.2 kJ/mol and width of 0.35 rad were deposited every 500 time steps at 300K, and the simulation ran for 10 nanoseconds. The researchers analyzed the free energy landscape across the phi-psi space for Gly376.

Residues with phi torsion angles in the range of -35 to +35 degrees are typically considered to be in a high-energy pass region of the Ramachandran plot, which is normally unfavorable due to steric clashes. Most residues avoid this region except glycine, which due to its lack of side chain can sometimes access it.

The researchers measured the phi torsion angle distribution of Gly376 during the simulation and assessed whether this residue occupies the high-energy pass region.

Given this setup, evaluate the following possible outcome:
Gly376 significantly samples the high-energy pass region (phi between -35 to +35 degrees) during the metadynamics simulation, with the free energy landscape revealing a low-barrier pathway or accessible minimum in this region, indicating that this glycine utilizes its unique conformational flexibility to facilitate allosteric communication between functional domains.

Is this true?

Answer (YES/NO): YES